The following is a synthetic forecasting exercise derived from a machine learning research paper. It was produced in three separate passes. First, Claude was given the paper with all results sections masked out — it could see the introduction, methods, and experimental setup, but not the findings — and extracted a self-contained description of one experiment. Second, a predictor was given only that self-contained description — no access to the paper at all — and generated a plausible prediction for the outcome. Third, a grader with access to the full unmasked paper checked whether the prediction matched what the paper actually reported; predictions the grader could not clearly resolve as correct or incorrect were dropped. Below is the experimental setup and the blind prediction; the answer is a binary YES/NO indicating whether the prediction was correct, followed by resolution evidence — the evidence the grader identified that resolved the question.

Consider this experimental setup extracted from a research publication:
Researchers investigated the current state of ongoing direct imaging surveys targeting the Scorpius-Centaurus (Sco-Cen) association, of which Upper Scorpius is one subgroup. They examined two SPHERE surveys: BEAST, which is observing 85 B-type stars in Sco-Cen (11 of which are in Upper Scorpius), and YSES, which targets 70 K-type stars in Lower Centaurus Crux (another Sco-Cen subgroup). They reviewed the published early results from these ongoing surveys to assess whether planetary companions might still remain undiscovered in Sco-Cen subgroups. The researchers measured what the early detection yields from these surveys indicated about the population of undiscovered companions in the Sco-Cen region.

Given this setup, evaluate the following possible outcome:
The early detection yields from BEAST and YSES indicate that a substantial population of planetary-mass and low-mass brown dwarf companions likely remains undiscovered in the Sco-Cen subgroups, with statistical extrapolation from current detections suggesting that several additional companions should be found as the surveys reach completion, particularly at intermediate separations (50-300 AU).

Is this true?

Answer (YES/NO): NO